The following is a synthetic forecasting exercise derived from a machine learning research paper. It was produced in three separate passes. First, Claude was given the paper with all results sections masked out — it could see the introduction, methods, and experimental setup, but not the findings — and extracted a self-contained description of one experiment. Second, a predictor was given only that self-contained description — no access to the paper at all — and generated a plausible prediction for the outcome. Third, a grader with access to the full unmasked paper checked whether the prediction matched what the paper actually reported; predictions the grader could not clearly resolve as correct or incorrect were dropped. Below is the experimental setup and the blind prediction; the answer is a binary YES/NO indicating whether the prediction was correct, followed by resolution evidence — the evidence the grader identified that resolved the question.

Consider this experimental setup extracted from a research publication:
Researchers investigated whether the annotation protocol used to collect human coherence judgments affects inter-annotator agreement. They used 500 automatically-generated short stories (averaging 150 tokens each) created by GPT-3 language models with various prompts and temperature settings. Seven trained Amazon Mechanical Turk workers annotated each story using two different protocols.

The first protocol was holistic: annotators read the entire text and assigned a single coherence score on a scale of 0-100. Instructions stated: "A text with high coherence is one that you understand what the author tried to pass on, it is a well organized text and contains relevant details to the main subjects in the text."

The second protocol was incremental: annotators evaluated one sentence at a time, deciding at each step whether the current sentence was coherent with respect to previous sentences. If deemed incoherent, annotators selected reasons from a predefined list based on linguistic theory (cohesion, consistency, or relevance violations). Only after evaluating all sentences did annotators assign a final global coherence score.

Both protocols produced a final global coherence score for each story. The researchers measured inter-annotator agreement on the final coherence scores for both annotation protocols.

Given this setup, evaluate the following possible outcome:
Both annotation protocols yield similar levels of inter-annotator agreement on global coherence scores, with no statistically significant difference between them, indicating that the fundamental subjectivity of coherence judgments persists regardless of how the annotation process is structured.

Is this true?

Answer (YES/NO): NO